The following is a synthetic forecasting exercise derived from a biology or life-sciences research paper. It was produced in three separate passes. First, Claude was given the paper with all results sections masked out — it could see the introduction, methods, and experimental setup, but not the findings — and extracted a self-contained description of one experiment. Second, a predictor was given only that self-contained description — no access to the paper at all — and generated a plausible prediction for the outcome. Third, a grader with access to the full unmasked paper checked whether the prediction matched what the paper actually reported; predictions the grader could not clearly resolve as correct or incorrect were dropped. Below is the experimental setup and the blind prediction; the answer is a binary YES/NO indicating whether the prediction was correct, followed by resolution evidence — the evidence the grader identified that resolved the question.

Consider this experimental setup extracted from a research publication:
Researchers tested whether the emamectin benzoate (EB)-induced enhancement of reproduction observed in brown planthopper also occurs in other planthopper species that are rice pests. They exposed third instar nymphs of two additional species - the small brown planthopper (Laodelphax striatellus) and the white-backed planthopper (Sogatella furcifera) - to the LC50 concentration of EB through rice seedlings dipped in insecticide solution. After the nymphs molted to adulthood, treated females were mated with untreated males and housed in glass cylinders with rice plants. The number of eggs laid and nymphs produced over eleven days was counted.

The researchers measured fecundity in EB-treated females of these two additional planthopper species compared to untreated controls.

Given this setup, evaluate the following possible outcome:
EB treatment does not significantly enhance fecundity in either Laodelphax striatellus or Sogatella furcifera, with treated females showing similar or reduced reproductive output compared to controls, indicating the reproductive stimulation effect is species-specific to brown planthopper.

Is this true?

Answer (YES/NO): YES